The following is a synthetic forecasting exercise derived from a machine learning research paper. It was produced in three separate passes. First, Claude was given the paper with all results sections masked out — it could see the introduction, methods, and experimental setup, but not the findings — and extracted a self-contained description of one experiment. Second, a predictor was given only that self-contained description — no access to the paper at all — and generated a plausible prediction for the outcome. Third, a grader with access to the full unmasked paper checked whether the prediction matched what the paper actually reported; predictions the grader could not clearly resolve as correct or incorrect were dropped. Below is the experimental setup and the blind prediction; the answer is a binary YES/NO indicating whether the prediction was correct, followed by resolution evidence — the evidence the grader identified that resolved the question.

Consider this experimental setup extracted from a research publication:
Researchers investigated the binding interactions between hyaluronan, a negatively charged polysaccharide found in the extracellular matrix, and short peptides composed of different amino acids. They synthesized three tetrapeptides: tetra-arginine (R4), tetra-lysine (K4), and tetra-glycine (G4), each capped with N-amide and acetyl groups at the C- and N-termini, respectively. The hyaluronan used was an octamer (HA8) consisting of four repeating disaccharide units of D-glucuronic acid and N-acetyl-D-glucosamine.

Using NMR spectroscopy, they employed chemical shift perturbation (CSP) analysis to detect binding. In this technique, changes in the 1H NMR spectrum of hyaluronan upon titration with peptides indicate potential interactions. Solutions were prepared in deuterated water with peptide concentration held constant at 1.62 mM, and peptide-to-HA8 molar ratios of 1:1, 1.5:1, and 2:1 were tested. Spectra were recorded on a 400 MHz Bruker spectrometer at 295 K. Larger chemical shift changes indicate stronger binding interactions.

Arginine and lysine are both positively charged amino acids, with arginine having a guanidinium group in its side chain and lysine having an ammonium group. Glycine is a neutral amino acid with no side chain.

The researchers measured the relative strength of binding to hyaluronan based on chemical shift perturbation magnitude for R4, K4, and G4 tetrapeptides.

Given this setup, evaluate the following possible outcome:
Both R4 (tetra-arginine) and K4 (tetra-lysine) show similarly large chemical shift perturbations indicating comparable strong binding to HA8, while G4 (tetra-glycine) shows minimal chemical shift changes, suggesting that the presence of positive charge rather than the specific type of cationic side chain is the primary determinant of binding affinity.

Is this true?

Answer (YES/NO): NO